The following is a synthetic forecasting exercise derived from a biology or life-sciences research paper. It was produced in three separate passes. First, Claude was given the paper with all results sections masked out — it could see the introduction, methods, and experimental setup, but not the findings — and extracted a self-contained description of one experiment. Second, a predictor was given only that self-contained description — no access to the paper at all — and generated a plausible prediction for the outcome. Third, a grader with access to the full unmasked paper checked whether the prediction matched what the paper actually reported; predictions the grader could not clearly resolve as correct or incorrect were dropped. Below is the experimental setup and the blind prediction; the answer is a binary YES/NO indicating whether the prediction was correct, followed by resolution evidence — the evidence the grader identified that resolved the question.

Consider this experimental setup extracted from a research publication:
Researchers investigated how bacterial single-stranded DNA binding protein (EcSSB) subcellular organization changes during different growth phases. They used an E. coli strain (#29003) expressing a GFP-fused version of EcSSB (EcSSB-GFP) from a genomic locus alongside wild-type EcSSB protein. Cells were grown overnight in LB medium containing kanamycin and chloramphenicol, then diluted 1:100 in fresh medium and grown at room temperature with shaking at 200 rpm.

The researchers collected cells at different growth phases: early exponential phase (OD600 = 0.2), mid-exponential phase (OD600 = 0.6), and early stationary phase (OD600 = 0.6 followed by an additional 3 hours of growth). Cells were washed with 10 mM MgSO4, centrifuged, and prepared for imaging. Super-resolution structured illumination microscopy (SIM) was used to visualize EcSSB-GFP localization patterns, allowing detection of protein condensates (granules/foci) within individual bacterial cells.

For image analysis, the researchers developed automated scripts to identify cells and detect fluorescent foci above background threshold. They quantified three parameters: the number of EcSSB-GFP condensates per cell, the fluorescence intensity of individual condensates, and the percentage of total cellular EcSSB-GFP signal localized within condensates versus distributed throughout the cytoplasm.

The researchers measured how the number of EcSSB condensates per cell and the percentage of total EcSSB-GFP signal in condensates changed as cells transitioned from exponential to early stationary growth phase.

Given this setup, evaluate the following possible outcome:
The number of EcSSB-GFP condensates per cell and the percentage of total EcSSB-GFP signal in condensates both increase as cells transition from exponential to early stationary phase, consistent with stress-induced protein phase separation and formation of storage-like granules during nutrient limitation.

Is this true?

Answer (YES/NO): NO